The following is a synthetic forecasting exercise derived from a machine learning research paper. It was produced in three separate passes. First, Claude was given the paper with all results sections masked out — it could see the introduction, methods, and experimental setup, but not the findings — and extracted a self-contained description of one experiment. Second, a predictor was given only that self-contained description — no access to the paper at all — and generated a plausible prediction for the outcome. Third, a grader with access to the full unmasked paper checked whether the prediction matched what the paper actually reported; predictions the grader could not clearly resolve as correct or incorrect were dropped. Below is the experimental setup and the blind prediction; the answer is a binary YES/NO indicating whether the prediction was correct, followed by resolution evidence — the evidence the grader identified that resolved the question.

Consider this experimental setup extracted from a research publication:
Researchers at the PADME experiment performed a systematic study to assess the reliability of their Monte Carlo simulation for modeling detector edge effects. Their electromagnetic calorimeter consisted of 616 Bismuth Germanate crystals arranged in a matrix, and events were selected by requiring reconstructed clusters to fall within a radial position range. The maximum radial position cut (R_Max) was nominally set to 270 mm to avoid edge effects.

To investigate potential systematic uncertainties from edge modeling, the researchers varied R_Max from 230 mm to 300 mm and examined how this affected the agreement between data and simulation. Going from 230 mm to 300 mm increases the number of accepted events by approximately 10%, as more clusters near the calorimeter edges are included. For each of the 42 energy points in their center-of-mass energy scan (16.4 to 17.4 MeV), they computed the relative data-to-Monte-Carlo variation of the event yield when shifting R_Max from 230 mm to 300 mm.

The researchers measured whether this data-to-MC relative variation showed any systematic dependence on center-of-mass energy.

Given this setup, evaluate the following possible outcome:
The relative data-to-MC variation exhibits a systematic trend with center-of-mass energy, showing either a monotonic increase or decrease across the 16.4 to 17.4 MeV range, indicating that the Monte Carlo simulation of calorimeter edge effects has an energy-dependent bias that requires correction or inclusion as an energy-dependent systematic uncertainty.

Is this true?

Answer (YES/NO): NO